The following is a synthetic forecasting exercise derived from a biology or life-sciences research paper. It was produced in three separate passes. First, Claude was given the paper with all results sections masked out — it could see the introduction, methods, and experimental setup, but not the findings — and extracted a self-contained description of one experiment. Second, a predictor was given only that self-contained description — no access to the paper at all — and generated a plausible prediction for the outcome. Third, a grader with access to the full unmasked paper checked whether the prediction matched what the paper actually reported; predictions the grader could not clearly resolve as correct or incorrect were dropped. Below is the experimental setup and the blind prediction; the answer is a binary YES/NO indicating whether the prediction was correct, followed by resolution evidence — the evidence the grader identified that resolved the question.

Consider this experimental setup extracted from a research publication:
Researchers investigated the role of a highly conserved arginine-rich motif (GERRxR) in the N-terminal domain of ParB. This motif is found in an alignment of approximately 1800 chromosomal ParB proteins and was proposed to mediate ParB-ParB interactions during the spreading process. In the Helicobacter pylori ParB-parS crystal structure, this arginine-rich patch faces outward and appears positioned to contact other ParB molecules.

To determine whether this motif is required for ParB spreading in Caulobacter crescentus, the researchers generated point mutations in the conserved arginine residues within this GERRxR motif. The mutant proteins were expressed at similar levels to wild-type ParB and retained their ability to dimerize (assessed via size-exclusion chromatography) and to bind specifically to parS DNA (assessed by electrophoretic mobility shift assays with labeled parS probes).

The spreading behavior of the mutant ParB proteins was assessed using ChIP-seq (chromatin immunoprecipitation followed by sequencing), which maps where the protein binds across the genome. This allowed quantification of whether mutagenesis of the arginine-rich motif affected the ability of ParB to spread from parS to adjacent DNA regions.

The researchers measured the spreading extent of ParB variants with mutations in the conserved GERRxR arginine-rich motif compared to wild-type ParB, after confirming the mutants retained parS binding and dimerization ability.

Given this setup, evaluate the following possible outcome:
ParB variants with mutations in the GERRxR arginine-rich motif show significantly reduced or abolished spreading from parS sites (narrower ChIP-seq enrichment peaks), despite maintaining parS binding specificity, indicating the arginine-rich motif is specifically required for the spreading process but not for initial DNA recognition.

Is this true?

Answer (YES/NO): YES